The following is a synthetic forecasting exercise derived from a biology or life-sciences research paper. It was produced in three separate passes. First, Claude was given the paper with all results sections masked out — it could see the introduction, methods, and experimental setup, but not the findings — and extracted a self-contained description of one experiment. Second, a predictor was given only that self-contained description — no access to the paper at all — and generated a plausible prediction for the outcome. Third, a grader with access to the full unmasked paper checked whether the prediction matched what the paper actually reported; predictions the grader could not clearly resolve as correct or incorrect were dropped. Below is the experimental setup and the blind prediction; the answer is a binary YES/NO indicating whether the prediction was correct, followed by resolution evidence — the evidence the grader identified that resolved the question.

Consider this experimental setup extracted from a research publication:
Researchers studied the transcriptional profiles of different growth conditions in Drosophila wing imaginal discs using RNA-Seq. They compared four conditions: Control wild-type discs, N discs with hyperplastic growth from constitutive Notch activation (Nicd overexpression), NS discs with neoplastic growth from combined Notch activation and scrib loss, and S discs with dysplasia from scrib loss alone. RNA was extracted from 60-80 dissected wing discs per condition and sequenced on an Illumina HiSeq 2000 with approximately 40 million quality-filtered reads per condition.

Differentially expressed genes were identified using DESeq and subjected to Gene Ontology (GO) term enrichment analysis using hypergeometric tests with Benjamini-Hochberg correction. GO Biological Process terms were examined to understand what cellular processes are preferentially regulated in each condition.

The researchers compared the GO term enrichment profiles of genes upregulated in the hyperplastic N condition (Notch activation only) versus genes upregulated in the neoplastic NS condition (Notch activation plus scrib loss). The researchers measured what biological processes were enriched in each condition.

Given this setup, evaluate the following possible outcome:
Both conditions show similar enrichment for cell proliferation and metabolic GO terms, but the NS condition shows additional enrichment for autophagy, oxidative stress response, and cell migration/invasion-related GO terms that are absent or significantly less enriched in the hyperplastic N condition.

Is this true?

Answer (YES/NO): NO